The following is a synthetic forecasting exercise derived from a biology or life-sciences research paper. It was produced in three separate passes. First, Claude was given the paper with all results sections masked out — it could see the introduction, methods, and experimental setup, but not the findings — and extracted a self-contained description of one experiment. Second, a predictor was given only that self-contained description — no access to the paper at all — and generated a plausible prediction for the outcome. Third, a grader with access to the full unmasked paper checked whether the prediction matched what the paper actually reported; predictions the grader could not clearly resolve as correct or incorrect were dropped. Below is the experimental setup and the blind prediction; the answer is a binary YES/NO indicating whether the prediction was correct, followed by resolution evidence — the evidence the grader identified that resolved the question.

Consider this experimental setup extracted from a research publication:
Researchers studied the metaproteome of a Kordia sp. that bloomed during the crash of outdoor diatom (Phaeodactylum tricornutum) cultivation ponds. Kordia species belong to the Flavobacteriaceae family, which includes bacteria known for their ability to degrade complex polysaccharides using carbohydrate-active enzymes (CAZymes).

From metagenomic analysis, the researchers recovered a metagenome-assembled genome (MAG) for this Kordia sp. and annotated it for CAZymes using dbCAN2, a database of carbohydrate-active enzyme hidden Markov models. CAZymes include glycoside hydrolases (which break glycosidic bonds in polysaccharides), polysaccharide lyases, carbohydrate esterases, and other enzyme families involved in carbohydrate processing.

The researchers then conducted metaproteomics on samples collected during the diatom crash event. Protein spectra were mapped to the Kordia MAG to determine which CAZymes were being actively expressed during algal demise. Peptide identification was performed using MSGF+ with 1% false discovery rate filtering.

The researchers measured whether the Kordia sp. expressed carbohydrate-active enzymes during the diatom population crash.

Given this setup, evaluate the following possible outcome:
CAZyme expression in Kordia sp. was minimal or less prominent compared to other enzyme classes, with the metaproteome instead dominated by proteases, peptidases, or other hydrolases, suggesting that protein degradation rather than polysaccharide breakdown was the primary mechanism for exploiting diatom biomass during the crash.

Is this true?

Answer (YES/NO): NO